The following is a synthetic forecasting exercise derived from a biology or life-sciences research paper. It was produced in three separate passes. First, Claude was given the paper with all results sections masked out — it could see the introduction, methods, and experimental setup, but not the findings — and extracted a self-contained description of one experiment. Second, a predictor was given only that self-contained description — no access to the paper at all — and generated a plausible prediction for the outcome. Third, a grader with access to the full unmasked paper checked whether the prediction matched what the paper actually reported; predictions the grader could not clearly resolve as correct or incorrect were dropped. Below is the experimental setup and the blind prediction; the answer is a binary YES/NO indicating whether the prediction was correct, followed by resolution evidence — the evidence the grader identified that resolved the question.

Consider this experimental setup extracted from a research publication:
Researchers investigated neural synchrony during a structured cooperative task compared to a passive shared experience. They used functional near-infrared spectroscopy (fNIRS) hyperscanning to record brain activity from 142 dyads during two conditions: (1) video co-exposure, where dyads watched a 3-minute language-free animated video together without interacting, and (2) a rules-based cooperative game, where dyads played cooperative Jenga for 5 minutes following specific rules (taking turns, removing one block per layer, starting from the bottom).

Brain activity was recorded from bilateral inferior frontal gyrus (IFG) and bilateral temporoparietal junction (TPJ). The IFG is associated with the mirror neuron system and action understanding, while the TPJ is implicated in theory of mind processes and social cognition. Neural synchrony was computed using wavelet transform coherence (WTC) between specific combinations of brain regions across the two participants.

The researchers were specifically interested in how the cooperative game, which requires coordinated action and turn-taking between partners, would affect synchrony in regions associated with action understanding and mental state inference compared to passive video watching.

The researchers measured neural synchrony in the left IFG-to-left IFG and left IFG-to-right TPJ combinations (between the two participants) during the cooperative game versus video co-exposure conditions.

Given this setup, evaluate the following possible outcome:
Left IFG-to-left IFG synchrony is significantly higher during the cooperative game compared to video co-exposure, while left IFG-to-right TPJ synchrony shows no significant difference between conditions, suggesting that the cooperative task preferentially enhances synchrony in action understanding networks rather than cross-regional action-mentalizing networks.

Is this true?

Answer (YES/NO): NO